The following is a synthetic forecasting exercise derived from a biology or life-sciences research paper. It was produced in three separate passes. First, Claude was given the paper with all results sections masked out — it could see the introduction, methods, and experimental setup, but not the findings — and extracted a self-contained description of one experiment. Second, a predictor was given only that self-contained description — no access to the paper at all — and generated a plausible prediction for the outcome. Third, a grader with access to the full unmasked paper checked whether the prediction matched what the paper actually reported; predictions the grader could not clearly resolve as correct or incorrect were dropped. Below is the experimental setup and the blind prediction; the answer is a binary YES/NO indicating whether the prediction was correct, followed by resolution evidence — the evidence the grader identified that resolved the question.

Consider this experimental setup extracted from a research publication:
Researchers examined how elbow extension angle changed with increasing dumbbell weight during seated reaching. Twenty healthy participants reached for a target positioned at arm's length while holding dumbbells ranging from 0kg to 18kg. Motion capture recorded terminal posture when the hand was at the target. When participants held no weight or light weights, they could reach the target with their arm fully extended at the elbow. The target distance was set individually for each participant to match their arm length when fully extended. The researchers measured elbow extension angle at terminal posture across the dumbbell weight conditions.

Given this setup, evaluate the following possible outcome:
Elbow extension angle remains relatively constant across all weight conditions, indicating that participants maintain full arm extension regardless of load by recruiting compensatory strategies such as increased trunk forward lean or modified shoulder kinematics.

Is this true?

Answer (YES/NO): NO